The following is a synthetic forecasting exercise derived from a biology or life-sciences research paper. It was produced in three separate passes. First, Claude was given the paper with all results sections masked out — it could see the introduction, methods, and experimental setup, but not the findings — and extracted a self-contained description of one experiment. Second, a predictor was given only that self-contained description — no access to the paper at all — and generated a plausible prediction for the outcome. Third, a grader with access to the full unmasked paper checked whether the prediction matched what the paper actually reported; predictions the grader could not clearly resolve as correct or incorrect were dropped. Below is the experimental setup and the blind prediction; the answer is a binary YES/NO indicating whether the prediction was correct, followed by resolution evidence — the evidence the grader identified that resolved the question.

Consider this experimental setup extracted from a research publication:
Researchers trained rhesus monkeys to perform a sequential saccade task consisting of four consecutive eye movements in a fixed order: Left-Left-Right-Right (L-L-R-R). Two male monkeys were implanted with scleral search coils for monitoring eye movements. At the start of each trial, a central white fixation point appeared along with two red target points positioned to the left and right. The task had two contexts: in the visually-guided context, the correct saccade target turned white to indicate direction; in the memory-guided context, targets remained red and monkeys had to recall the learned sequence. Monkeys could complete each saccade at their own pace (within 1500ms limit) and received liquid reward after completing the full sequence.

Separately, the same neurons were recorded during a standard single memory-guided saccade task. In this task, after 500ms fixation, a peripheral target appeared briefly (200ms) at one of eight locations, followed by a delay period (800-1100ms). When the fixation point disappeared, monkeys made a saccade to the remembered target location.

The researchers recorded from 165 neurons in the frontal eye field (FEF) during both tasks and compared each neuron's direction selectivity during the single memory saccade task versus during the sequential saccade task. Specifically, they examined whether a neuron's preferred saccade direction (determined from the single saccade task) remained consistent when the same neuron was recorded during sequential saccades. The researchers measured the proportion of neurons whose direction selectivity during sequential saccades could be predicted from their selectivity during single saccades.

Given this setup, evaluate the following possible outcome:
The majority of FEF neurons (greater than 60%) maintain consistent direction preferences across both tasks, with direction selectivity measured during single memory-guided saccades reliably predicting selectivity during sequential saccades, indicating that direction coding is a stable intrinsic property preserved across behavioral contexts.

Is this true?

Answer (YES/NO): NO